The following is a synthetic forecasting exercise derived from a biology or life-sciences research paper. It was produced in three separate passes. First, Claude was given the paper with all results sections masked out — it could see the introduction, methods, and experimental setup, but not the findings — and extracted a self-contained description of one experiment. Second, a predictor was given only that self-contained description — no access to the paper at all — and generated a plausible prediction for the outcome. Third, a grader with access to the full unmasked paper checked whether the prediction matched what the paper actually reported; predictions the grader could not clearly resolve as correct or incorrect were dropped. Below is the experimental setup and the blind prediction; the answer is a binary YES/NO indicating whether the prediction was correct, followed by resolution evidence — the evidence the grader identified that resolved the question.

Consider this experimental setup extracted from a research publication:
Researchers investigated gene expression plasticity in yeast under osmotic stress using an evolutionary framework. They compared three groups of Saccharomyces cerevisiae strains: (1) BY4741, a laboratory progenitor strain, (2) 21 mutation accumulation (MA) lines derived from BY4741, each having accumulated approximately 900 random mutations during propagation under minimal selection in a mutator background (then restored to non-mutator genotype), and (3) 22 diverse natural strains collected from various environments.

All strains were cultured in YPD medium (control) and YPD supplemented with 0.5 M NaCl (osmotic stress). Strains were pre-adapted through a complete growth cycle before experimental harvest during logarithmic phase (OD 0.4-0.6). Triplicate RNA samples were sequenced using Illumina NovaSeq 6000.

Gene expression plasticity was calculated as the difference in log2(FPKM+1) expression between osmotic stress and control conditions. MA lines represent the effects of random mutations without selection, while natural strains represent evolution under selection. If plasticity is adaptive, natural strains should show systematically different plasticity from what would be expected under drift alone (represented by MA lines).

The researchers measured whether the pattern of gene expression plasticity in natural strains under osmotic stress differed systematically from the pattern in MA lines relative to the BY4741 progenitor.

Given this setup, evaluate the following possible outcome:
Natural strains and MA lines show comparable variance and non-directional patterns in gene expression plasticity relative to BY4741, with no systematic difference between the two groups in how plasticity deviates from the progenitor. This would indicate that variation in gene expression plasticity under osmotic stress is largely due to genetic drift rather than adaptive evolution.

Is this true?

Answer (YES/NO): YES